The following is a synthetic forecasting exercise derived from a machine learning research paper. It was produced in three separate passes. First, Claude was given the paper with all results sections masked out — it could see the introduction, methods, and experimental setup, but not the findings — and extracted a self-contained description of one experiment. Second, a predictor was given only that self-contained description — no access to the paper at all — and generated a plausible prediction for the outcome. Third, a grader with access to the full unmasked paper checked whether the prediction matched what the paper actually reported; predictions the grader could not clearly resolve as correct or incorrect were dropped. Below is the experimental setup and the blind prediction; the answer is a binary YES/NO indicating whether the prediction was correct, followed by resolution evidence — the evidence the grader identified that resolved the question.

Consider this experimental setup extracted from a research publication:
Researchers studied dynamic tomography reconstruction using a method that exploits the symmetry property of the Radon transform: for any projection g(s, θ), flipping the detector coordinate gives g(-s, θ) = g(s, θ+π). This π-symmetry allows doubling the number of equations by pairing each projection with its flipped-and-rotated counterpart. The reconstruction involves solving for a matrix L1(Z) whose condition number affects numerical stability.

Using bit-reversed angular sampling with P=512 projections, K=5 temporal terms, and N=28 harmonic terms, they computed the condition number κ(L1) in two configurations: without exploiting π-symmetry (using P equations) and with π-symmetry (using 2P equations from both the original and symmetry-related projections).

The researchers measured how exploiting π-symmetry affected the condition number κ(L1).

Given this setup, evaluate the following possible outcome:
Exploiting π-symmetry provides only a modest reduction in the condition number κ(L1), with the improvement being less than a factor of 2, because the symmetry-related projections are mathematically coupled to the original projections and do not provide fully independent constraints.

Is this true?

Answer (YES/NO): NO